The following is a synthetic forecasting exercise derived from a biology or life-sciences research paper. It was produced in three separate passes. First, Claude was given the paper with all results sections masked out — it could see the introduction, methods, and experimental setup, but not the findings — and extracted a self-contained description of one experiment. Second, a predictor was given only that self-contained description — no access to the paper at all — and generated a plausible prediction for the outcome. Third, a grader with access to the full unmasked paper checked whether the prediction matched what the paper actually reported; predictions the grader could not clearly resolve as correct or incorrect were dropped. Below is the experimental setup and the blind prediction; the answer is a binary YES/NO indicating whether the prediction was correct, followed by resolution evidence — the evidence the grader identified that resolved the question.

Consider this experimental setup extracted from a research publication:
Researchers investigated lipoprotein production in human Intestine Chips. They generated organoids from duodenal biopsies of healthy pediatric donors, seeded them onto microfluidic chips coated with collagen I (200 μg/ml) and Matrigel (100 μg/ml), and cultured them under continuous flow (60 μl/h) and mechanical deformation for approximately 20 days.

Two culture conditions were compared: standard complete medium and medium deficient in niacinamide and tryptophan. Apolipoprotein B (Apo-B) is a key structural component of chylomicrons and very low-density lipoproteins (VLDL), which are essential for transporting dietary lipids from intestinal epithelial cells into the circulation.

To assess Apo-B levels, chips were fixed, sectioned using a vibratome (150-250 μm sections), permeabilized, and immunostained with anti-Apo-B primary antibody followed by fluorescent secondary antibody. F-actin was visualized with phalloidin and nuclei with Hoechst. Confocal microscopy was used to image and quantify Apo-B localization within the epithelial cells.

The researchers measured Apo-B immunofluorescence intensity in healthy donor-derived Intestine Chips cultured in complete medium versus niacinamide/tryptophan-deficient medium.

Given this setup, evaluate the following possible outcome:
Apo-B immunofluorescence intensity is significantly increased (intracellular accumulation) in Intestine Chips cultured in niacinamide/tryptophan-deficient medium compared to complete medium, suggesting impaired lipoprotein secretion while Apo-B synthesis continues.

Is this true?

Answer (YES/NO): NO